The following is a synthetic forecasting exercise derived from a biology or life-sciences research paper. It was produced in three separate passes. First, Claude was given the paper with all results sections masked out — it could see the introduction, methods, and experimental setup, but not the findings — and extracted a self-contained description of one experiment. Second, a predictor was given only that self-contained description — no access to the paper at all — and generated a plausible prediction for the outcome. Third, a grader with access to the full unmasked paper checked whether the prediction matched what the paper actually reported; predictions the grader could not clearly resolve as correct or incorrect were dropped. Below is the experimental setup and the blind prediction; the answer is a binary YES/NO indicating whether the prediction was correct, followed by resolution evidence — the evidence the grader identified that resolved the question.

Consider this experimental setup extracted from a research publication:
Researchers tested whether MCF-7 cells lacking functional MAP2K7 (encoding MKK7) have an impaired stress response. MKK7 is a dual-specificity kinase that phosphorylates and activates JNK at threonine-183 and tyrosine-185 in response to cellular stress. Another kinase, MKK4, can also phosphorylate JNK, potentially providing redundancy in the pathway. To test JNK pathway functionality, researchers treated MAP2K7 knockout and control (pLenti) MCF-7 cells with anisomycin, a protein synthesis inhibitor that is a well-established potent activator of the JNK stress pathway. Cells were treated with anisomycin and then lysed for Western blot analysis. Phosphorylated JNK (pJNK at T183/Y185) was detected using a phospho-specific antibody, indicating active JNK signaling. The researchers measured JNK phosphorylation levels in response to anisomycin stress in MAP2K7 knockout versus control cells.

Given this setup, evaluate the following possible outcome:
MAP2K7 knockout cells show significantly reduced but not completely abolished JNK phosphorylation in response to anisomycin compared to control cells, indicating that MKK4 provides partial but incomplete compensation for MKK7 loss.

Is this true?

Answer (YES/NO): YES